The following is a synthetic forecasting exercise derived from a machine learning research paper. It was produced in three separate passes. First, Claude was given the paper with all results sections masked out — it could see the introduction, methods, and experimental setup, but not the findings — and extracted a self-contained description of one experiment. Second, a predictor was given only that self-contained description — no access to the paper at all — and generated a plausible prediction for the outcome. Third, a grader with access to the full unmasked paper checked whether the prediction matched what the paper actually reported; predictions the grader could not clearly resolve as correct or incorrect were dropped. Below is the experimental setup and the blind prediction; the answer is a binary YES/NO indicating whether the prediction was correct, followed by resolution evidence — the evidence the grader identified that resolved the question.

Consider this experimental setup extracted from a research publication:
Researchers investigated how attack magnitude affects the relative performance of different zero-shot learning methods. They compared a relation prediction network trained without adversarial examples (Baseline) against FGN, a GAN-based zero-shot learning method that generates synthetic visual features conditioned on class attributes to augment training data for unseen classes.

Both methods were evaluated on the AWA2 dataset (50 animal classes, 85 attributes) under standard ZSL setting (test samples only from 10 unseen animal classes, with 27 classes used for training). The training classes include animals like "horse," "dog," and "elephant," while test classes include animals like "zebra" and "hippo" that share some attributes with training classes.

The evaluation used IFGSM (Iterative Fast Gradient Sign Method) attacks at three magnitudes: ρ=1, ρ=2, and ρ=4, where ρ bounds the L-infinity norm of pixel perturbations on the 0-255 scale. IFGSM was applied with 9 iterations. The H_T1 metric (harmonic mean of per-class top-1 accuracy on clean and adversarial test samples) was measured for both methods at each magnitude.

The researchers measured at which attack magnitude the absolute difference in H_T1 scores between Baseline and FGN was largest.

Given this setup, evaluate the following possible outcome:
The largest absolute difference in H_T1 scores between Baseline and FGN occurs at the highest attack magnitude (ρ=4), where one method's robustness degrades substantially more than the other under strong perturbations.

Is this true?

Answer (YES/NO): NO